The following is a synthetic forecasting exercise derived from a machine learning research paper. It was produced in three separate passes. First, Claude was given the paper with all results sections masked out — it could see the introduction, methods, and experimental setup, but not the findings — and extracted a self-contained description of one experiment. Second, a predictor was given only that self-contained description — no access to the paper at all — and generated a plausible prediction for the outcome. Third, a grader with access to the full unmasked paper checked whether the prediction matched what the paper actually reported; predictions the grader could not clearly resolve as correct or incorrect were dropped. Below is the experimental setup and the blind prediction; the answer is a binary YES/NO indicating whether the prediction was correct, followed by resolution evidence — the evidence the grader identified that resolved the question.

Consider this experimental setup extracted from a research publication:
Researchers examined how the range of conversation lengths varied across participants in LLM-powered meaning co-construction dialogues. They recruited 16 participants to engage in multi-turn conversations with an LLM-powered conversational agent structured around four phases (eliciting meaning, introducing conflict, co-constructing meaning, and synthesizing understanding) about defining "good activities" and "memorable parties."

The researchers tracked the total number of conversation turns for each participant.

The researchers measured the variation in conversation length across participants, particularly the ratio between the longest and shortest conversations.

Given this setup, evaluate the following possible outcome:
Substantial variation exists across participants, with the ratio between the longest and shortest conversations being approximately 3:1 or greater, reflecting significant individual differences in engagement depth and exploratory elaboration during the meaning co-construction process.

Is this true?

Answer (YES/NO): YES